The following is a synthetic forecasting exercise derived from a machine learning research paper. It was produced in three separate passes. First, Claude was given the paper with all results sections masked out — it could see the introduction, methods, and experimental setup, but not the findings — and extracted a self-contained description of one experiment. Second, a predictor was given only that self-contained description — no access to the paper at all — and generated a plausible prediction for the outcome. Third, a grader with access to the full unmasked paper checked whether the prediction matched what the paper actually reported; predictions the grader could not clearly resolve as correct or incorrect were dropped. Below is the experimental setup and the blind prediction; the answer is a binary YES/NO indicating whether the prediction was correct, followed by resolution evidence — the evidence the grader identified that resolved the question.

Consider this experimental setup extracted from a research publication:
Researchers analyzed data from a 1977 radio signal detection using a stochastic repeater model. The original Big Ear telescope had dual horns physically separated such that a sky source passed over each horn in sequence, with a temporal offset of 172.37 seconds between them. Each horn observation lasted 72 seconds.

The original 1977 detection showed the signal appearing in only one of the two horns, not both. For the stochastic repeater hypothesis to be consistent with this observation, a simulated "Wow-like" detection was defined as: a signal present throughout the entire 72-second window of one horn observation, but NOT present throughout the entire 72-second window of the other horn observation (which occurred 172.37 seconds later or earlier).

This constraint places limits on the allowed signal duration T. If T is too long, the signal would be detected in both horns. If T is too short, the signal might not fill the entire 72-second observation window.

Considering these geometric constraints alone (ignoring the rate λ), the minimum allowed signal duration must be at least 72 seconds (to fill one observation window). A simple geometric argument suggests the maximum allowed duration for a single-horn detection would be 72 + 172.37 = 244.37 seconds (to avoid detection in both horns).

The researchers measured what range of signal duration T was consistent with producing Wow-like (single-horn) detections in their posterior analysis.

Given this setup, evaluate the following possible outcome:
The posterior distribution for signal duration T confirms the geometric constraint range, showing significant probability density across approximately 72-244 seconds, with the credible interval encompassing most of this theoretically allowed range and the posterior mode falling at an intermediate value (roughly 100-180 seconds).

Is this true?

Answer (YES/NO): NO